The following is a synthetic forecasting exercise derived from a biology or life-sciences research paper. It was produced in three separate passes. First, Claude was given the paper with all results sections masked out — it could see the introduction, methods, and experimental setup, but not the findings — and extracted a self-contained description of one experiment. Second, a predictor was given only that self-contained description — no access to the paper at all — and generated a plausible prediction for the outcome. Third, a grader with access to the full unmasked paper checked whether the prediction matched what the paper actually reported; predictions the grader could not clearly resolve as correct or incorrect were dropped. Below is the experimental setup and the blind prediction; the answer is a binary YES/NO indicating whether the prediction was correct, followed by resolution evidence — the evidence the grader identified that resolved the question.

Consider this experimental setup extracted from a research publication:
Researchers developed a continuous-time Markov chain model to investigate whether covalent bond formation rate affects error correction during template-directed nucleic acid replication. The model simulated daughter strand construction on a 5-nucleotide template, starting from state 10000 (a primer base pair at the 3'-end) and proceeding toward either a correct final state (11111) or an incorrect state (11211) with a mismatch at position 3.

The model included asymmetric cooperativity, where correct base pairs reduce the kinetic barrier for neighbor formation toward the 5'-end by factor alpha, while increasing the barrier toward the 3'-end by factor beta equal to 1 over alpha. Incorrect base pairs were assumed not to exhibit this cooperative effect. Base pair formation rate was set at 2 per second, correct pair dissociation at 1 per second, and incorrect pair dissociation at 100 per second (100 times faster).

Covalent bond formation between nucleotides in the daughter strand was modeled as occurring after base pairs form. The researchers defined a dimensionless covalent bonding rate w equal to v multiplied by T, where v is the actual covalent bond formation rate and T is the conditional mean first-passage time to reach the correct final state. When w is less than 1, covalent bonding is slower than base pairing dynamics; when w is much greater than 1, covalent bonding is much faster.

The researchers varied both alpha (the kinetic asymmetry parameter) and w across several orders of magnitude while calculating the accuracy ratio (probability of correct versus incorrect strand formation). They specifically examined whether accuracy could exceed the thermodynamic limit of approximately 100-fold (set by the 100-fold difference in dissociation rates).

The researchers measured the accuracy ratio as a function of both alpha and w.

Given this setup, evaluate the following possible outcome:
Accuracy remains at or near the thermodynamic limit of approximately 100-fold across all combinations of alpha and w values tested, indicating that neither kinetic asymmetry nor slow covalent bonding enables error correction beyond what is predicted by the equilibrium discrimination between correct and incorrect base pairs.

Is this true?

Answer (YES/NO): NO